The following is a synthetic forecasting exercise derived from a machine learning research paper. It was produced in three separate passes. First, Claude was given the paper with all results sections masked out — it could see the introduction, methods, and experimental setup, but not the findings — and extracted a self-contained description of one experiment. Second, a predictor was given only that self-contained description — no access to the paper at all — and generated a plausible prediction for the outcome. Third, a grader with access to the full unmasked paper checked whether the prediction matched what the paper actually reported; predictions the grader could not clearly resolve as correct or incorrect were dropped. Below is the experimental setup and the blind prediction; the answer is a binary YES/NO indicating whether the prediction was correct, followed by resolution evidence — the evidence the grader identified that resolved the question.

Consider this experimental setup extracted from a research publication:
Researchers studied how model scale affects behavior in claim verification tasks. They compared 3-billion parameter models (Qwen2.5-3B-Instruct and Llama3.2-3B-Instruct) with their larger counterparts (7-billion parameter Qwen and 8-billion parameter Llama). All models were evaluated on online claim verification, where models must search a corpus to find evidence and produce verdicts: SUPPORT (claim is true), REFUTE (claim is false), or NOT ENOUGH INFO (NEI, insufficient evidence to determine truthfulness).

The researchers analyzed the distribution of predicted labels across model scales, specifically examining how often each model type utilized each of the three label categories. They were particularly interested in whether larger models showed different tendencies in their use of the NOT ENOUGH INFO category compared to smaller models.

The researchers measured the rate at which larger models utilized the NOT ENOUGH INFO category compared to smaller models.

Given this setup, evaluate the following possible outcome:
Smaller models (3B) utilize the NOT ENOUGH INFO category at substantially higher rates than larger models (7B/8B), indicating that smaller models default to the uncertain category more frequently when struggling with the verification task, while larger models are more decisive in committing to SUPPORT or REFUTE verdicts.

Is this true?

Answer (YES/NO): YES